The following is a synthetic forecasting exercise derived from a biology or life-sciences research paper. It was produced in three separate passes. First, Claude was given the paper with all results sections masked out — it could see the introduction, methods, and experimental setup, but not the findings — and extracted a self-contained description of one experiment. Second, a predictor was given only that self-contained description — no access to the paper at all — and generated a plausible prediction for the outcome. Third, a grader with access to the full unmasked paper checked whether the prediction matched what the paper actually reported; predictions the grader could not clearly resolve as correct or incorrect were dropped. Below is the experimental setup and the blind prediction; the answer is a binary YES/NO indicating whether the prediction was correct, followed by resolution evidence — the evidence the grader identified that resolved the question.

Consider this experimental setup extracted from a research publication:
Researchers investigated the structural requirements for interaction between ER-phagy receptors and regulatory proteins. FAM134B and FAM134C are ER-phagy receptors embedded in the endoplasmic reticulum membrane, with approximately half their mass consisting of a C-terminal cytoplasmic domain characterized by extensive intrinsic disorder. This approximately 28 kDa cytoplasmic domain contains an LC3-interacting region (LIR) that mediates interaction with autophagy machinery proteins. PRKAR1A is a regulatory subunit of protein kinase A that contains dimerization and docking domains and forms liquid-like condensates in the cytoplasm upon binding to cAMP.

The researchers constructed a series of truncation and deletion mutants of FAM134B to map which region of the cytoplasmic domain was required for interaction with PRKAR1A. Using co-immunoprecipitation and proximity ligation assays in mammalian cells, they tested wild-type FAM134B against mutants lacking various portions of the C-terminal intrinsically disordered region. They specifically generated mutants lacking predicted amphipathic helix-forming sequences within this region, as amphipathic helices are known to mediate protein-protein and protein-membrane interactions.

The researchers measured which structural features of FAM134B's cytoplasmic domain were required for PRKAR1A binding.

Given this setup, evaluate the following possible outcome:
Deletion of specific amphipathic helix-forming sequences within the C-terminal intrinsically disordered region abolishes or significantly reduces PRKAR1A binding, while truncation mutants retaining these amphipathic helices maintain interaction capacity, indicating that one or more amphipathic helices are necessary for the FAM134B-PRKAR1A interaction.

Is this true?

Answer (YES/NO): YES